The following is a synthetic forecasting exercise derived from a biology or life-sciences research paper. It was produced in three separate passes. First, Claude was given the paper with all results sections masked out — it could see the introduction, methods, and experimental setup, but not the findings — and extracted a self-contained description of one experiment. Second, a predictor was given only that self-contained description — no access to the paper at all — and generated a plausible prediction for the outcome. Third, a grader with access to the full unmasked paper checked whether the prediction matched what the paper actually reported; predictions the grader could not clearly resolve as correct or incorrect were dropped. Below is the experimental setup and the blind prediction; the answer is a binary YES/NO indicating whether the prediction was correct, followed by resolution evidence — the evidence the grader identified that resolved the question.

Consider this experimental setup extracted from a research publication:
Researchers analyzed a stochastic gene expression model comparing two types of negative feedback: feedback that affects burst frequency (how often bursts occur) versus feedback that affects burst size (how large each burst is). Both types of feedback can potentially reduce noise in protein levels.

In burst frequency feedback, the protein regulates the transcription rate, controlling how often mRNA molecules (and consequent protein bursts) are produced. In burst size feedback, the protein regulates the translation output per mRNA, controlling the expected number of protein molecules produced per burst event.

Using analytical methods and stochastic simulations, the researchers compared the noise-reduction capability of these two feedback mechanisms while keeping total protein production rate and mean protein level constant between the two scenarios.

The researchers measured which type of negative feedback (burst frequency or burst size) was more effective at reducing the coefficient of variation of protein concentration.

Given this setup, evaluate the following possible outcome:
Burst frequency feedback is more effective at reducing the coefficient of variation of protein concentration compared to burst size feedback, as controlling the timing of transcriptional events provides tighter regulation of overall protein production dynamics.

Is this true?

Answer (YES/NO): NO